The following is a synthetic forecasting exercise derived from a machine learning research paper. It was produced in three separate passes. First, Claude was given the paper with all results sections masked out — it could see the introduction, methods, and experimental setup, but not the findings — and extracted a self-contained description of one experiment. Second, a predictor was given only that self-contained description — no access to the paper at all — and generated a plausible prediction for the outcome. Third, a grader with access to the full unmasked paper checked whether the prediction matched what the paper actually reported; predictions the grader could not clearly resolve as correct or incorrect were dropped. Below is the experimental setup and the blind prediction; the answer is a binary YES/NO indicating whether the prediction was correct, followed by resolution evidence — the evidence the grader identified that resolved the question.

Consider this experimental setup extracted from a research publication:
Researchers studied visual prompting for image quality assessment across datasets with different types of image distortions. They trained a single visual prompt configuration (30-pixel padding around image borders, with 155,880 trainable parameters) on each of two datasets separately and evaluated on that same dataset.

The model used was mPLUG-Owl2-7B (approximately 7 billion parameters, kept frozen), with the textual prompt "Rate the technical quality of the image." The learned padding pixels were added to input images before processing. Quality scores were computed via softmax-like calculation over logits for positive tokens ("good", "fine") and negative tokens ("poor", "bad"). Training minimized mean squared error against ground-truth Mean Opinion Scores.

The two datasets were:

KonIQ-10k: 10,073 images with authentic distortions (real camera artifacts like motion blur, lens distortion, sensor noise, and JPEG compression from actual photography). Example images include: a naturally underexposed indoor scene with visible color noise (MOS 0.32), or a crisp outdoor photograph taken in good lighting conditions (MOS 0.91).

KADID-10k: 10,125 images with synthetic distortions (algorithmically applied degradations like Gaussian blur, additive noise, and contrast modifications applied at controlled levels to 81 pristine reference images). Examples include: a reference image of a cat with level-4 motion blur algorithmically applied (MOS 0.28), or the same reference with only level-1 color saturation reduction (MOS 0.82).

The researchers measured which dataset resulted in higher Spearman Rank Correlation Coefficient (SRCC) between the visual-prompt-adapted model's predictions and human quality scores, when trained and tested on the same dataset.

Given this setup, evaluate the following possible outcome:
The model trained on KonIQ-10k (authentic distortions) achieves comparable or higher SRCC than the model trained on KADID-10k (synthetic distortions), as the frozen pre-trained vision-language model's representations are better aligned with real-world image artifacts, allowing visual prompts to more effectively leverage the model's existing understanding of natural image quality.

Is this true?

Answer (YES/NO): NO